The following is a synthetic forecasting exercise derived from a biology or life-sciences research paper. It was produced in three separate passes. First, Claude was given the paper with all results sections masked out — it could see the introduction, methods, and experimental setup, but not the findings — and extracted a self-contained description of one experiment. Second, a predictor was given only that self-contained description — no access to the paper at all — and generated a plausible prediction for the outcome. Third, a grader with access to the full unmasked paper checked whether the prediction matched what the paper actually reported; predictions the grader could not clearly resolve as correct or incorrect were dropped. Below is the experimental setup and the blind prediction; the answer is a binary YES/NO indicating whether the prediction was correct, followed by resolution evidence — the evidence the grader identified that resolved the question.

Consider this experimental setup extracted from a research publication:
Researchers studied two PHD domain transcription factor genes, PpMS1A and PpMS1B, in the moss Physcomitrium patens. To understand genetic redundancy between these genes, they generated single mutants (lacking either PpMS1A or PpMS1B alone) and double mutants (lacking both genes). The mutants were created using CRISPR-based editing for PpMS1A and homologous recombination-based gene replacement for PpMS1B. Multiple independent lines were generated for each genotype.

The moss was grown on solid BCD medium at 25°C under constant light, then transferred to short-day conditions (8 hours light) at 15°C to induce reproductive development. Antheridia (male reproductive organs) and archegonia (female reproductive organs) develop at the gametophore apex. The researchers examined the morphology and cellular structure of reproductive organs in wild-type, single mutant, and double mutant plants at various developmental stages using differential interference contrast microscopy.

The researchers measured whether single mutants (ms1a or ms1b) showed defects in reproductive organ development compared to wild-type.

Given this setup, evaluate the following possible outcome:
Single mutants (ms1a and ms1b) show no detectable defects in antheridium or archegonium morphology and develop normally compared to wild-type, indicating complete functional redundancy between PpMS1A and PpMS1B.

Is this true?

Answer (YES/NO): NO